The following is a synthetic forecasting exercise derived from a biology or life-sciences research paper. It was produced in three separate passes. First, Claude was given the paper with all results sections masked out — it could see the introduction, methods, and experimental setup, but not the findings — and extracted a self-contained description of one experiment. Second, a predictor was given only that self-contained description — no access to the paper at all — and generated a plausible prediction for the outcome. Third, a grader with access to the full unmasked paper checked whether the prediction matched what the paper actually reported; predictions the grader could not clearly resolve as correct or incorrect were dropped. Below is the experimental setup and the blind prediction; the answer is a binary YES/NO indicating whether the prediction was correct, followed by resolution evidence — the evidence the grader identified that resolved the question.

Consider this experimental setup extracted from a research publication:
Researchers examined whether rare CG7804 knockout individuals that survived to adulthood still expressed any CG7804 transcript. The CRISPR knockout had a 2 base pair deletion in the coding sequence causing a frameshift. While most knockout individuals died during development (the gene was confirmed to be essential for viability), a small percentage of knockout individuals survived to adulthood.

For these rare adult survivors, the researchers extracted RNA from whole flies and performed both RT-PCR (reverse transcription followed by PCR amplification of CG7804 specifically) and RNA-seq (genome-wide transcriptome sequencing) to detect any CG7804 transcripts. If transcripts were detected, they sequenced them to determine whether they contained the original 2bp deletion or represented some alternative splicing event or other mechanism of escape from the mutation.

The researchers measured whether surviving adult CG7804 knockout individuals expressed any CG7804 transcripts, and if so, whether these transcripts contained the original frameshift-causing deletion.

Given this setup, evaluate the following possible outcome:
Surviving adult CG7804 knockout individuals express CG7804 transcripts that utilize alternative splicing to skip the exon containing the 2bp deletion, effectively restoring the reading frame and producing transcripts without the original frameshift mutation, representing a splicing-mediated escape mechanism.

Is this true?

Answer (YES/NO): NO